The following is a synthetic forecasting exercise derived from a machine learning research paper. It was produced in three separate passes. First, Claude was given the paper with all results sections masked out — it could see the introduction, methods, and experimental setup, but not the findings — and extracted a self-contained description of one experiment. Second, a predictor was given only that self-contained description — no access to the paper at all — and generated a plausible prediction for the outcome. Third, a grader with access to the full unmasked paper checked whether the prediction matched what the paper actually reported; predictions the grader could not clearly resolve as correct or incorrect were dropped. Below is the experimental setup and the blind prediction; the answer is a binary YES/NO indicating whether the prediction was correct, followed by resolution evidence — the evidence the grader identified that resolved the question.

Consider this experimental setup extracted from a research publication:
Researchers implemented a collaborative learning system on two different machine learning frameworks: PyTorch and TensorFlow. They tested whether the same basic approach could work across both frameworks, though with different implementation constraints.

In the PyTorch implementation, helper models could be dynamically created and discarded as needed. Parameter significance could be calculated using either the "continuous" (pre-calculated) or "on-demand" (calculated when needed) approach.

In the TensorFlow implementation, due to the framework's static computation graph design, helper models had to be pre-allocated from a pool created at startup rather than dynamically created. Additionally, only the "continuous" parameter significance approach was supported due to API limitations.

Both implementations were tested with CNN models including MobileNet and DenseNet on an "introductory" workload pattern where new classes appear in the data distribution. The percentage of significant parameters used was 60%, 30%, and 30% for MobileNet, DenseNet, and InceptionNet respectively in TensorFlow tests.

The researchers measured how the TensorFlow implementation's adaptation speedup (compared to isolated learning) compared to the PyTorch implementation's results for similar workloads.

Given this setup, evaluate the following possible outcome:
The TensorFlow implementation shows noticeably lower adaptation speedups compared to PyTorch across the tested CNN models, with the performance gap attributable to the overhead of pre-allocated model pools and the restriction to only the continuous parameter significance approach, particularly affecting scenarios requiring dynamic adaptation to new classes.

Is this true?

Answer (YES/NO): NO